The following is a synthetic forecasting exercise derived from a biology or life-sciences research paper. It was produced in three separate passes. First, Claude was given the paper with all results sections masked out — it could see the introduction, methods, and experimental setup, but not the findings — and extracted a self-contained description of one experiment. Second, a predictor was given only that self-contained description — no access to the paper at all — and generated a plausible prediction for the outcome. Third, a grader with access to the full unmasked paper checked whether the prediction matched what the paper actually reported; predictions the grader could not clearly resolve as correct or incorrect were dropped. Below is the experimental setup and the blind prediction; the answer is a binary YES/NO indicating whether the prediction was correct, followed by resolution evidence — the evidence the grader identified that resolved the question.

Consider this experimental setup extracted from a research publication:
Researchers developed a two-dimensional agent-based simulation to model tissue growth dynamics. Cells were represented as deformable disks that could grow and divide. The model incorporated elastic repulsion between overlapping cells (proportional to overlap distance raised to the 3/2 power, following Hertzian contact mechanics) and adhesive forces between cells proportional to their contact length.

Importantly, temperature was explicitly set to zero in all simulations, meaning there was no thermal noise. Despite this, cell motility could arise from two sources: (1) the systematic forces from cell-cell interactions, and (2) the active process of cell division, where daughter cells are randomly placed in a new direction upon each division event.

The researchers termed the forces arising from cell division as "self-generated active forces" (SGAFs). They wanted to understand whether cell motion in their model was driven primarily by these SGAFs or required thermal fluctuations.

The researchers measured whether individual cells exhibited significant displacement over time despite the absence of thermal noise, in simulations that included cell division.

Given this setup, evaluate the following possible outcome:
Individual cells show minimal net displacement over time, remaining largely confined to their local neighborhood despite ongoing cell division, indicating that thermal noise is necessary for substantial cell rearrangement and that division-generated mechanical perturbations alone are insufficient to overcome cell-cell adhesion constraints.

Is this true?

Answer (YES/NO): NO